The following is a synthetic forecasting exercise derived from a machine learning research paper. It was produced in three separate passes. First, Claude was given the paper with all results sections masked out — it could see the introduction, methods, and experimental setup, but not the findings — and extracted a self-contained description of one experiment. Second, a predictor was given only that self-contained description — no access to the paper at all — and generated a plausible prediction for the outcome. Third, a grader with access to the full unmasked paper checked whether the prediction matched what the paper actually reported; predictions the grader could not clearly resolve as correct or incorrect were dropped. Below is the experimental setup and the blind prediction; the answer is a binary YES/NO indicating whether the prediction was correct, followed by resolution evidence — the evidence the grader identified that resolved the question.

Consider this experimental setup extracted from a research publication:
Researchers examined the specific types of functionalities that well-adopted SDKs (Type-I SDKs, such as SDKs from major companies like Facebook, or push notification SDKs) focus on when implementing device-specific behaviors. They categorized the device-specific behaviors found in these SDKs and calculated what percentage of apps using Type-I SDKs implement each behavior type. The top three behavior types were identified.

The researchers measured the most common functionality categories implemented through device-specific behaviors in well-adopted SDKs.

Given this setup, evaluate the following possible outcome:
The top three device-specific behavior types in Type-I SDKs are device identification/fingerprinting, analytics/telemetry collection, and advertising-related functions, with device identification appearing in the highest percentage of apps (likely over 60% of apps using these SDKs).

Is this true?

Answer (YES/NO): NO